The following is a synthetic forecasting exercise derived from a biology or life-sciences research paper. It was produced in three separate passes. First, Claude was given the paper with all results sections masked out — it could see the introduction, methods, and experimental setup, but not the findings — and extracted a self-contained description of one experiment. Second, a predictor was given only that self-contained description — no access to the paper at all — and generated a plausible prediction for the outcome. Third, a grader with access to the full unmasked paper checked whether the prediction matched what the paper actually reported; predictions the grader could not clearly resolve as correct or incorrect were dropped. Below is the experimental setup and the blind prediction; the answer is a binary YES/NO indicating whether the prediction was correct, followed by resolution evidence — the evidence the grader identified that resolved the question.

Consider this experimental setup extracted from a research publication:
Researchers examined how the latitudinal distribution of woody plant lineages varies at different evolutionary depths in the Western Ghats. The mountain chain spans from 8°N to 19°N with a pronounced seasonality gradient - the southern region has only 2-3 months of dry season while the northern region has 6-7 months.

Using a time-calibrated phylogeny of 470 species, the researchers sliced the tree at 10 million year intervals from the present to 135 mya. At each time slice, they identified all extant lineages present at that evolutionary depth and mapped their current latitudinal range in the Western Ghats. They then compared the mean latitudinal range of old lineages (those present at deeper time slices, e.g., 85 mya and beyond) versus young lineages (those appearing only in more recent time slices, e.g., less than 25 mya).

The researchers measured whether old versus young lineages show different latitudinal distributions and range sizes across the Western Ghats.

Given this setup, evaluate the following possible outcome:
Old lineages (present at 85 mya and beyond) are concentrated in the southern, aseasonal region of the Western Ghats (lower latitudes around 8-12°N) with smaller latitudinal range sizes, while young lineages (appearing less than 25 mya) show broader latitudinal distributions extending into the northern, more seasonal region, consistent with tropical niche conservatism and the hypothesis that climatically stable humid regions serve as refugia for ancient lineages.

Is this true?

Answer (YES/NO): NO